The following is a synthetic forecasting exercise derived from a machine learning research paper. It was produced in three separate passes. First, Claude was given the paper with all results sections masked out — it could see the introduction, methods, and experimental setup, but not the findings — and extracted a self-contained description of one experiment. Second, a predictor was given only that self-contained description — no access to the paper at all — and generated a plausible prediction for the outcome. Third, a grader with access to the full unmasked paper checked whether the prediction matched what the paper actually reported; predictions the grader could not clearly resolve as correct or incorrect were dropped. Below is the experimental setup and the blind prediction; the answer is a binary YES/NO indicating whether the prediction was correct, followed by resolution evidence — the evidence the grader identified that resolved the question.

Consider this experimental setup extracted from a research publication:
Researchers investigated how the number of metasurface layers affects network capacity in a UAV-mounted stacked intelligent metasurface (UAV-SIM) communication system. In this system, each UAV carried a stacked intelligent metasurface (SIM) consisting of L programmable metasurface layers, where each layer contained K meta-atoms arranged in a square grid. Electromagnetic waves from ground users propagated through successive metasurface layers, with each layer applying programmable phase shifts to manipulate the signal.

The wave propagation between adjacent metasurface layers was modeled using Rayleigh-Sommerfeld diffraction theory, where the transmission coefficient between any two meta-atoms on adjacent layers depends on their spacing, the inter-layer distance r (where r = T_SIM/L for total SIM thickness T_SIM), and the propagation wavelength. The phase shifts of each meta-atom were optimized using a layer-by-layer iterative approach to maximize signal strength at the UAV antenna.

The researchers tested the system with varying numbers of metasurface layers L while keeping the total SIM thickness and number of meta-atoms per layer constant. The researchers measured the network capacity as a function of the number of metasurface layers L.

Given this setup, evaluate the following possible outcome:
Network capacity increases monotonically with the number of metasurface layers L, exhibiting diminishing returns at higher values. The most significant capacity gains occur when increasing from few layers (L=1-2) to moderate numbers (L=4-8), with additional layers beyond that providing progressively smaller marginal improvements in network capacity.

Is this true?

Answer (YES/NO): NO